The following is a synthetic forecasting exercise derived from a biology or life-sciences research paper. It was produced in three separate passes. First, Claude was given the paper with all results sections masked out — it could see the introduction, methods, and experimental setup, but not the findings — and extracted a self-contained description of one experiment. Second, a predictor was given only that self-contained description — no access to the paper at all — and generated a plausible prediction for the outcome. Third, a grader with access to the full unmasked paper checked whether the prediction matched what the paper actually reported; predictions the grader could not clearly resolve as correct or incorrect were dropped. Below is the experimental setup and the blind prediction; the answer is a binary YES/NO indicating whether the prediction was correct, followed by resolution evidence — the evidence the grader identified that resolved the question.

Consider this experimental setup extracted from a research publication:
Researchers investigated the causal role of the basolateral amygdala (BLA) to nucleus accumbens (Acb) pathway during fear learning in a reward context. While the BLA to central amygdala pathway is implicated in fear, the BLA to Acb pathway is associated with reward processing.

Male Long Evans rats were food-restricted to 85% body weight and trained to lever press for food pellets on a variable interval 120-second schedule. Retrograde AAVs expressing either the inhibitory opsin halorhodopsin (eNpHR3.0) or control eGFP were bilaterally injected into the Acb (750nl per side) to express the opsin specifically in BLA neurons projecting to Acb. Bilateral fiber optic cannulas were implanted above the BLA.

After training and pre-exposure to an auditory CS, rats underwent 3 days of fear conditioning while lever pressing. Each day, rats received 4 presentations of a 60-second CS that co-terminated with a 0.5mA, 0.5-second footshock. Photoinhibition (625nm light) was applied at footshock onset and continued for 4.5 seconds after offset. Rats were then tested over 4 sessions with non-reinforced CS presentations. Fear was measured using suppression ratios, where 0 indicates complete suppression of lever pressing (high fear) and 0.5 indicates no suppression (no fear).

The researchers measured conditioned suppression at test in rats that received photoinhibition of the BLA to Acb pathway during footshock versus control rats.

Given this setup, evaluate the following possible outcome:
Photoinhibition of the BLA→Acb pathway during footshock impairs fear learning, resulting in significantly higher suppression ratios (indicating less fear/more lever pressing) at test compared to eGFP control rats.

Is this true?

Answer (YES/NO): NO